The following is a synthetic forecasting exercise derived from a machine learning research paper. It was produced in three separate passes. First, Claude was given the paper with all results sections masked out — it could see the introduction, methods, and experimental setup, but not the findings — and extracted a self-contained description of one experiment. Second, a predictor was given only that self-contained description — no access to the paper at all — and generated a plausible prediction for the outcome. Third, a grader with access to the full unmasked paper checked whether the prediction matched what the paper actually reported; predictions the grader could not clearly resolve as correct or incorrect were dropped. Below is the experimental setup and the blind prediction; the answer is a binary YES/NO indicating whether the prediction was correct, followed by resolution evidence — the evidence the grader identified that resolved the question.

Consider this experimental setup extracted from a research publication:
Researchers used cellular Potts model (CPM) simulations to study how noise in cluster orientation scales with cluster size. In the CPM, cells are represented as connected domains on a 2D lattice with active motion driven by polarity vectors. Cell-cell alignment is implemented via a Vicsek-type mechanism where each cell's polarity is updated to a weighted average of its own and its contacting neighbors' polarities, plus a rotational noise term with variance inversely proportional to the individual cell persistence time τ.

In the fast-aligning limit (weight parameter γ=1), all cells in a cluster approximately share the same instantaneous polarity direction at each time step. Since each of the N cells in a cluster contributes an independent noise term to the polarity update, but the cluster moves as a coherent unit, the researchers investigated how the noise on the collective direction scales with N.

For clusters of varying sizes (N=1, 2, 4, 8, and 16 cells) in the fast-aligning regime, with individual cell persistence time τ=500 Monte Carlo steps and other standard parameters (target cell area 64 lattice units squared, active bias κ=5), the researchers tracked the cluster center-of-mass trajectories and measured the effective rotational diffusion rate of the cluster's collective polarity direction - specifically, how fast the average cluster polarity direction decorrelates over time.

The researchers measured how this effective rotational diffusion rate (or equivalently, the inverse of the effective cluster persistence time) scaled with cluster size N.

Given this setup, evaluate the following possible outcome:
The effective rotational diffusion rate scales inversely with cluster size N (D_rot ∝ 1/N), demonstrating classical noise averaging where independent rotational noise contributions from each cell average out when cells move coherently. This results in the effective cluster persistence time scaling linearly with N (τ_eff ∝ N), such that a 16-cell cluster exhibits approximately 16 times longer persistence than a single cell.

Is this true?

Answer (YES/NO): YES